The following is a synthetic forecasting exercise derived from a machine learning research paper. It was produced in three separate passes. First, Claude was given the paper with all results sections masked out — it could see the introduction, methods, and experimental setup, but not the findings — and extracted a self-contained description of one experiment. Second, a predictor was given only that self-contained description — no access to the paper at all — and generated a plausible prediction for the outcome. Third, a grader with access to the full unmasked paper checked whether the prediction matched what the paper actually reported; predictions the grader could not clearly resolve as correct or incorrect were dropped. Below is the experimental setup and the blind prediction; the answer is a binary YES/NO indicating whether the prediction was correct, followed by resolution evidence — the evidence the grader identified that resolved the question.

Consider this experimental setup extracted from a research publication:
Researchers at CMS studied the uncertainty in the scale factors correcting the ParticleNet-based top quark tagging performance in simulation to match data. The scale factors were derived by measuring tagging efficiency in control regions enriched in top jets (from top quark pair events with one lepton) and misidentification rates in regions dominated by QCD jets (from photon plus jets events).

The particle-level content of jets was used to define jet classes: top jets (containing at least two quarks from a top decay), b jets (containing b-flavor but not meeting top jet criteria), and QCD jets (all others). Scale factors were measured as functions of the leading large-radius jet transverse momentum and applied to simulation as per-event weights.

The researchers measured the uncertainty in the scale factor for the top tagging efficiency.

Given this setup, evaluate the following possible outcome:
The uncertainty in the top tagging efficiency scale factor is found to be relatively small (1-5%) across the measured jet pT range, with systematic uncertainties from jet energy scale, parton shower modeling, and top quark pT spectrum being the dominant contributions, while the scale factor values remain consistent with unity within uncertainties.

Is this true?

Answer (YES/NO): NO